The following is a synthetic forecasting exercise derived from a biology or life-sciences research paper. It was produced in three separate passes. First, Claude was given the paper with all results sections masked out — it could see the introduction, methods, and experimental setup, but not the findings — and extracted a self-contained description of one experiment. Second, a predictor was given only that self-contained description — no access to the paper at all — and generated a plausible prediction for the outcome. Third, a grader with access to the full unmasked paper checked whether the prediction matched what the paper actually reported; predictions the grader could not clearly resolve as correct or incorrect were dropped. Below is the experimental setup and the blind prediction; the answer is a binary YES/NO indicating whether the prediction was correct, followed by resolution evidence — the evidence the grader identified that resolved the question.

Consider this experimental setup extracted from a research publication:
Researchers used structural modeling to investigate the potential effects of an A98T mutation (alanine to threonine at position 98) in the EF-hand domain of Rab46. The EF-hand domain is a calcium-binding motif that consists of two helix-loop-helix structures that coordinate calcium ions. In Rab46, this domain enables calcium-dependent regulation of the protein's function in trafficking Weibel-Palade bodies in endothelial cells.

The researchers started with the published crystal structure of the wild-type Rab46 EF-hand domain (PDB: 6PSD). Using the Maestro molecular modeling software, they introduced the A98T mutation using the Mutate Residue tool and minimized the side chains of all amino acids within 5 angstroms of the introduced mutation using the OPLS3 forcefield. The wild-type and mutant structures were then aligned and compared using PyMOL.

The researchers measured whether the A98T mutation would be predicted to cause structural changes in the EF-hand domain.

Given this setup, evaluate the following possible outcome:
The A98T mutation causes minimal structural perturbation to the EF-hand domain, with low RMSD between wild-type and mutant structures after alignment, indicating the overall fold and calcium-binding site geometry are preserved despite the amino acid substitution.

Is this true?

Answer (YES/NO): NO